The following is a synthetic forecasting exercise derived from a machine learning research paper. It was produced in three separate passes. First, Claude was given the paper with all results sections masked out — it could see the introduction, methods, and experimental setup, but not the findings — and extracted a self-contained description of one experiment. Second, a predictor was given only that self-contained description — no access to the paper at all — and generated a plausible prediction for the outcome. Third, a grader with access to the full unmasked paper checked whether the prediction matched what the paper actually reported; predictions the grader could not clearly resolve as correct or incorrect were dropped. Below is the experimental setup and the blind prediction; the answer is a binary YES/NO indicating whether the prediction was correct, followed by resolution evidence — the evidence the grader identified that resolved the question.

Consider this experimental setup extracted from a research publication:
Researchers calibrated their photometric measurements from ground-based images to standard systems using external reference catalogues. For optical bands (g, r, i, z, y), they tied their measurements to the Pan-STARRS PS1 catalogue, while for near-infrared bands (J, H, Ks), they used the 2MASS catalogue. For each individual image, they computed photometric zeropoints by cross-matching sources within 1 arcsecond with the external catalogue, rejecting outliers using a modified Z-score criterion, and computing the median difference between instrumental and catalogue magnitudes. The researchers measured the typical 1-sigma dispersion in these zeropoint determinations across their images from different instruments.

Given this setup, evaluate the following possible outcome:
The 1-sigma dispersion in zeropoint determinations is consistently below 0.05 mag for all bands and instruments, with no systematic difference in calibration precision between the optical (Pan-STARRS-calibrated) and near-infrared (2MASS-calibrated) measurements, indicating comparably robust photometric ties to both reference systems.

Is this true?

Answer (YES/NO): NO